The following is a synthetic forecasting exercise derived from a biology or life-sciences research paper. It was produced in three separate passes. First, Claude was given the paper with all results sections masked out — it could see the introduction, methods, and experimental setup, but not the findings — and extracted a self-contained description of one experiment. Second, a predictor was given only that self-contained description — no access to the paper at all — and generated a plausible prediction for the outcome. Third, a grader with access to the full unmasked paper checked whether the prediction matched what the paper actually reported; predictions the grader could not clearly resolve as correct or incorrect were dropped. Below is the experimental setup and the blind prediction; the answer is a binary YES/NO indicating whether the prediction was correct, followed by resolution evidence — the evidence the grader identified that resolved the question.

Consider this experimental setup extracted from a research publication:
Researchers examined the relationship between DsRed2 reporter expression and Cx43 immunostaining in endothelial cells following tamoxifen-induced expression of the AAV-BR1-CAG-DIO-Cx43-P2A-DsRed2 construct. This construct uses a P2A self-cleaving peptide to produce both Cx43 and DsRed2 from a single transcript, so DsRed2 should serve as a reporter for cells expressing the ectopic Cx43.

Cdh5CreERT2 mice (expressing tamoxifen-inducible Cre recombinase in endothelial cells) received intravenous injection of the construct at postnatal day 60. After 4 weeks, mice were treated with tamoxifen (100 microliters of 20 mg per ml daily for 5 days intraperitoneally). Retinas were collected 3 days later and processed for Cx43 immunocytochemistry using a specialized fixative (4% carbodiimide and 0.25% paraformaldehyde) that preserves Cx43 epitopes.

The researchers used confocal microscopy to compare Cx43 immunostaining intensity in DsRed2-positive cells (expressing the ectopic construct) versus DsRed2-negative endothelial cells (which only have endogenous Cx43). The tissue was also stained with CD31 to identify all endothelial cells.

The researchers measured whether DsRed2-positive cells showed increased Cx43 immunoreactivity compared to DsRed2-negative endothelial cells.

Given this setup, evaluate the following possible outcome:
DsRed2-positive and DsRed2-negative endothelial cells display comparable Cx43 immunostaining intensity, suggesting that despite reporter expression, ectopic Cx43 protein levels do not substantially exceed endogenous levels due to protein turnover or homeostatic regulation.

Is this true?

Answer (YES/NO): NO